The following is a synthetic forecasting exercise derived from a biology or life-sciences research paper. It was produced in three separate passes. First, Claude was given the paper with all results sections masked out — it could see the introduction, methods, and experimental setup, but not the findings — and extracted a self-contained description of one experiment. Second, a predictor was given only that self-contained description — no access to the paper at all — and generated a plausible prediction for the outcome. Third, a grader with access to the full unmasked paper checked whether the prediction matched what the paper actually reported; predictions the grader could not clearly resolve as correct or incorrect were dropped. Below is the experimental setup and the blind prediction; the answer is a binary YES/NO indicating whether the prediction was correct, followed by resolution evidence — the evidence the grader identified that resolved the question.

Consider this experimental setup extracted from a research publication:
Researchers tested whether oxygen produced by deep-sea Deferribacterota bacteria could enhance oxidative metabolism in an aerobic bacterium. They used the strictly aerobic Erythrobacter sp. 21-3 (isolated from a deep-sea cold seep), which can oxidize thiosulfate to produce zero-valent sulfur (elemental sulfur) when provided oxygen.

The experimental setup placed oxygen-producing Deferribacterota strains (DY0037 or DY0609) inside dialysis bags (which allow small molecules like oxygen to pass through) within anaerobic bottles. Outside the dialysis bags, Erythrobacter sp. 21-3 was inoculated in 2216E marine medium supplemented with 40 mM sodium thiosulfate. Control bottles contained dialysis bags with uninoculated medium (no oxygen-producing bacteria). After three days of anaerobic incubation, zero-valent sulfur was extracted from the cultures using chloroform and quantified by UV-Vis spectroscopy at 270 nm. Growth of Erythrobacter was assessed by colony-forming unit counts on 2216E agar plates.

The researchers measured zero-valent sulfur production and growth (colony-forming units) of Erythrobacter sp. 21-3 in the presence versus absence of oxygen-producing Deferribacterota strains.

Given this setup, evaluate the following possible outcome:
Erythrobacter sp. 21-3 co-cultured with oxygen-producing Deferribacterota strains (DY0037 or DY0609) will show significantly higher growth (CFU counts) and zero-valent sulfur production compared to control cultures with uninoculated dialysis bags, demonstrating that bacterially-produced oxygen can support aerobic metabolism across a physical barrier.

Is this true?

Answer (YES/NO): YES